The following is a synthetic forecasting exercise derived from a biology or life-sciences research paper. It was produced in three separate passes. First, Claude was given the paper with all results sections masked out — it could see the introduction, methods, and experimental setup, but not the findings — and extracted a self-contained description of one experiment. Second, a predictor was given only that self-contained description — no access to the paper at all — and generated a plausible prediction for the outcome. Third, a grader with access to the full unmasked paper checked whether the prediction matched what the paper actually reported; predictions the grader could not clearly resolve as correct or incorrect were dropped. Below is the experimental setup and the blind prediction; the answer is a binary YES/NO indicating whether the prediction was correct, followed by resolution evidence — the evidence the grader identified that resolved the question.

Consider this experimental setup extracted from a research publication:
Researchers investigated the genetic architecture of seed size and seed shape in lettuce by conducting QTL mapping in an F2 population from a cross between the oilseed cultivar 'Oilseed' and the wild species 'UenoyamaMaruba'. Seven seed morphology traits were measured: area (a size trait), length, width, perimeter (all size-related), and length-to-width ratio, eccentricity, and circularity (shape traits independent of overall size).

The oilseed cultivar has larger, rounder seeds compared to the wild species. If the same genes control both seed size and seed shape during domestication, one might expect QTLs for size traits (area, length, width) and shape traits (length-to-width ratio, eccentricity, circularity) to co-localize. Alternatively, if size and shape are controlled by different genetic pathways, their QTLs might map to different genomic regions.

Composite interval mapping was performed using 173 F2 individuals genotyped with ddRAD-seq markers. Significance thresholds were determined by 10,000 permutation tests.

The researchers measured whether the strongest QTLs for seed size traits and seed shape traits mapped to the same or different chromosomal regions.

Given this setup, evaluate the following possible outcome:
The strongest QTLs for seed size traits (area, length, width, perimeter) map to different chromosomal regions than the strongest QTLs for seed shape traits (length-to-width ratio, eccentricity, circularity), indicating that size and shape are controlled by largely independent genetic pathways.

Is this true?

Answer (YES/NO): YES